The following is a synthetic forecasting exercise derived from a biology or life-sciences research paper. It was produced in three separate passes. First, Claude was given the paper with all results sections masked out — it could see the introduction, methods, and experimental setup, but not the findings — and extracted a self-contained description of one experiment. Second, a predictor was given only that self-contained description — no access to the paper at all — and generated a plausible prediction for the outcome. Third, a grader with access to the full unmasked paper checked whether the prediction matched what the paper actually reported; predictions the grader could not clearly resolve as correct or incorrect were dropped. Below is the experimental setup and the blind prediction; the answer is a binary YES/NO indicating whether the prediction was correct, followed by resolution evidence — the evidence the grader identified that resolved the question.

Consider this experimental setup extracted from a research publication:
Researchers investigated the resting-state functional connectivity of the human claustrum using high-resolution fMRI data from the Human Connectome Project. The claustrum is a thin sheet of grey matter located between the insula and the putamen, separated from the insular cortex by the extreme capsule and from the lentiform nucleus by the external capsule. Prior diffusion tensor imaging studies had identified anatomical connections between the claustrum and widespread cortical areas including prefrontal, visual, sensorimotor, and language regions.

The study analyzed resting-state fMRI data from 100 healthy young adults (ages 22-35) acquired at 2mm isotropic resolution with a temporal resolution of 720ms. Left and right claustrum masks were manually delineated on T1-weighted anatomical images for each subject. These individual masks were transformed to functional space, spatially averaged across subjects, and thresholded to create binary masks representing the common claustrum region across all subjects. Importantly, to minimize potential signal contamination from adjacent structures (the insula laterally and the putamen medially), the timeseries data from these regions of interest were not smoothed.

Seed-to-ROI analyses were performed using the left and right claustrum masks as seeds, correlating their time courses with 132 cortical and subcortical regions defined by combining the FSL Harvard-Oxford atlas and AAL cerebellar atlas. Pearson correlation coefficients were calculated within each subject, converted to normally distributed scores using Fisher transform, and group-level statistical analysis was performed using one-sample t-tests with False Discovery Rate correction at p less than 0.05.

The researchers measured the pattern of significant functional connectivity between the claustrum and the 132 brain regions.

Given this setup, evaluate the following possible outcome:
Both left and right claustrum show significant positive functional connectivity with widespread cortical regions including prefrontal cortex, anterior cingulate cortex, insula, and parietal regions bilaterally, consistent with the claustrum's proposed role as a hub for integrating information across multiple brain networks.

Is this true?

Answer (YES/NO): YES